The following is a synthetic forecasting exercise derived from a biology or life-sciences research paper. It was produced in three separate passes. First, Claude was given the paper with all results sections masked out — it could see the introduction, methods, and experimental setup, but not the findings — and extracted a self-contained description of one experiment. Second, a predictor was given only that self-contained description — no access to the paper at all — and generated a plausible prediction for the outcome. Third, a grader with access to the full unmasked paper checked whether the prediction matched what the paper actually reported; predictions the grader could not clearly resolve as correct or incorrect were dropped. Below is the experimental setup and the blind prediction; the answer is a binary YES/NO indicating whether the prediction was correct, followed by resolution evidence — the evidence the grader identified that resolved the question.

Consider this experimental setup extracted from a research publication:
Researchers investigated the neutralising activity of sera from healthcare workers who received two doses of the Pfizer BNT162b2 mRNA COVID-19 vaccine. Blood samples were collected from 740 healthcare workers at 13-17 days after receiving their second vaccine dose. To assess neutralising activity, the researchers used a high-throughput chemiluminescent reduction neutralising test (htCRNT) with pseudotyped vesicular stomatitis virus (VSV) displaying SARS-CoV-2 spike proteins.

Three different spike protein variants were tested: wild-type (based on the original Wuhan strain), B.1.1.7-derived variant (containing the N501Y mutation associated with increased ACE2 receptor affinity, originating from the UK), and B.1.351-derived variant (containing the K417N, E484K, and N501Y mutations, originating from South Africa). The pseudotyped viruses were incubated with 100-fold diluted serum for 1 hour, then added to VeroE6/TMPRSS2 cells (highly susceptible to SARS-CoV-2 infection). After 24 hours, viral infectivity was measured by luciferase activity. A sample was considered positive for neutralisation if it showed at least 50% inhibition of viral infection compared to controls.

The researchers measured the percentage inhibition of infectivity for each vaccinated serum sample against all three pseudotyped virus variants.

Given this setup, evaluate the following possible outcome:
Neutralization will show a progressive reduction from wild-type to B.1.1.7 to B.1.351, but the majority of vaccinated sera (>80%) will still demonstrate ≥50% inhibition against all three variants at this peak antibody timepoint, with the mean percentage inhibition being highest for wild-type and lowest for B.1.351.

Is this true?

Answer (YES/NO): YES